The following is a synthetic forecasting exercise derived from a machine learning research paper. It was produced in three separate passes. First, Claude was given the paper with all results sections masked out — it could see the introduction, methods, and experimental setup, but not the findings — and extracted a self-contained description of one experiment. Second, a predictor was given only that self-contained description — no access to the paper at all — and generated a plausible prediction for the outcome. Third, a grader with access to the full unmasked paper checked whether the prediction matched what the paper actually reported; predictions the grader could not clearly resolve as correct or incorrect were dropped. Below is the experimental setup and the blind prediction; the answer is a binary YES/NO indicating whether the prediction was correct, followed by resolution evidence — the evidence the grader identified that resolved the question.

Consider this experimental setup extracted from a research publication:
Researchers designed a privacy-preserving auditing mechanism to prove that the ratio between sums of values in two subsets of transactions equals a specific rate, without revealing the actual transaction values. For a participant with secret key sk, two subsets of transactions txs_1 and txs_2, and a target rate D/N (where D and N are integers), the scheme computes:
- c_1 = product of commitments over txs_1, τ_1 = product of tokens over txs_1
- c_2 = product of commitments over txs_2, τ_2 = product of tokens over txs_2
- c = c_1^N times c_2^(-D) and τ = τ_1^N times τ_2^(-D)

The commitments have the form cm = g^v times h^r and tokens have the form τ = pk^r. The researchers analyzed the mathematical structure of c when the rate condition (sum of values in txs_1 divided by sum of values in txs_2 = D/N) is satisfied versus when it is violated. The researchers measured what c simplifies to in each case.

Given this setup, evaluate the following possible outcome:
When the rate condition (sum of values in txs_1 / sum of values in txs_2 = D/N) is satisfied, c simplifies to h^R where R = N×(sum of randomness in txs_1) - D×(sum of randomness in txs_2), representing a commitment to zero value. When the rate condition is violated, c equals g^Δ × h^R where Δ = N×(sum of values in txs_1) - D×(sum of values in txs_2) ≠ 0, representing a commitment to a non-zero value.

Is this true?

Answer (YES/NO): YES